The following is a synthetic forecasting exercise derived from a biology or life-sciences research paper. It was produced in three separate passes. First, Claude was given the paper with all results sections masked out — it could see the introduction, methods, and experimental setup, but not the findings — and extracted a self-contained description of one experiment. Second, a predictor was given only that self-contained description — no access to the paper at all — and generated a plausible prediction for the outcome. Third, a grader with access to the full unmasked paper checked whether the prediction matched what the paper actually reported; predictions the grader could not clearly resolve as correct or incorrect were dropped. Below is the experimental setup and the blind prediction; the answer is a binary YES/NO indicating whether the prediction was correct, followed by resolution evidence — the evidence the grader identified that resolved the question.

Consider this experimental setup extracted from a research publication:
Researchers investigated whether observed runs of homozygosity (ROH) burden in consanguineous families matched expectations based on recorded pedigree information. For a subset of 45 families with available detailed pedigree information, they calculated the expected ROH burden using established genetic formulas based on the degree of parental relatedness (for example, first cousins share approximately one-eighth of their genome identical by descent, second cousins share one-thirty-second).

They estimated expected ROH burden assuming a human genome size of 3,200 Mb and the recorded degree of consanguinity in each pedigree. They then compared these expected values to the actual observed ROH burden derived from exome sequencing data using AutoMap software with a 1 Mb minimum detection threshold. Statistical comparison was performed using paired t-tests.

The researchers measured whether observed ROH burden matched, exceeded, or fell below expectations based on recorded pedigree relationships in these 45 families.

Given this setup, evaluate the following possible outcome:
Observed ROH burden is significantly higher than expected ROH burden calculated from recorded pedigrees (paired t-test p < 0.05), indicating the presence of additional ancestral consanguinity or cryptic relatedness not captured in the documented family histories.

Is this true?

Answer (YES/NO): YES